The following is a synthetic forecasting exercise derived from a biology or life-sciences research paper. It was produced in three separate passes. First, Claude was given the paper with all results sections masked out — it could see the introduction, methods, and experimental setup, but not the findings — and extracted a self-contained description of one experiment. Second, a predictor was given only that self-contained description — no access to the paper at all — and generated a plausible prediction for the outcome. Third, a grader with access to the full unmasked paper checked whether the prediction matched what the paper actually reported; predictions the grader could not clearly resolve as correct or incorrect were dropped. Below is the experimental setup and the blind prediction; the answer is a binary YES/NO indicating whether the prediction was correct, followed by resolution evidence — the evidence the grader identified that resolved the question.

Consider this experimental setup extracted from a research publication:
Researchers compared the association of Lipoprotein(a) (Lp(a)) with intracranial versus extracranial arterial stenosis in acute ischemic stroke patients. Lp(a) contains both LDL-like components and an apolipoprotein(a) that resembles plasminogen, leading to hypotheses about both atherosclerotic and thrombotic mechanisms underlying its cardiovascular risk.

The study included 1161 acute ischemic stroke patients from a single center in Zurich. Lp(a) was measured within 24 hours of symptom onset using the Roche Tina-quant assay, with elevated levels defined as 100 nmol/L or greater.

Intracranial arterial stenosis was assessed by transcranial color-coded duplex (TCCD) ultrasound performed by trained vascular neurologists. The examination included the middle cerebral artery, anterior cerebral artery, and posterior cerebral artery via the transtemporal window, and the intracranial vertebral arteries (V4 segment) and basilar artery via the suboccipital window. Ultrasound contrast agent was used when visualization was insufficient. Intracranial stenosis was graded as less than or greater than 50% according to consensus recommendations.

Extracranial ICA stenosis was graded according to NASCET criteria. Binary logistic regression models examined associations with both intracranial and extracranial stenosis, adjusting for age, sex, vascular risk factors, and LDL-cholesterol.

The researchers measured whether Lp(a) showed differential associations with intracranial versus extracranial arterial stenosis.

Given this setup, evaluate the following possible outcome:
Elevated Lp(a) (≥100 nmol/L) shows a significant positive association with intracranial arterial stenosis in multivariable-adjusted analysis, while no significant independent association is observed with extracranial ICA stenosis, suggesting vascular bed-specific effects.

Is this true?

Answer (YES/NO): NO